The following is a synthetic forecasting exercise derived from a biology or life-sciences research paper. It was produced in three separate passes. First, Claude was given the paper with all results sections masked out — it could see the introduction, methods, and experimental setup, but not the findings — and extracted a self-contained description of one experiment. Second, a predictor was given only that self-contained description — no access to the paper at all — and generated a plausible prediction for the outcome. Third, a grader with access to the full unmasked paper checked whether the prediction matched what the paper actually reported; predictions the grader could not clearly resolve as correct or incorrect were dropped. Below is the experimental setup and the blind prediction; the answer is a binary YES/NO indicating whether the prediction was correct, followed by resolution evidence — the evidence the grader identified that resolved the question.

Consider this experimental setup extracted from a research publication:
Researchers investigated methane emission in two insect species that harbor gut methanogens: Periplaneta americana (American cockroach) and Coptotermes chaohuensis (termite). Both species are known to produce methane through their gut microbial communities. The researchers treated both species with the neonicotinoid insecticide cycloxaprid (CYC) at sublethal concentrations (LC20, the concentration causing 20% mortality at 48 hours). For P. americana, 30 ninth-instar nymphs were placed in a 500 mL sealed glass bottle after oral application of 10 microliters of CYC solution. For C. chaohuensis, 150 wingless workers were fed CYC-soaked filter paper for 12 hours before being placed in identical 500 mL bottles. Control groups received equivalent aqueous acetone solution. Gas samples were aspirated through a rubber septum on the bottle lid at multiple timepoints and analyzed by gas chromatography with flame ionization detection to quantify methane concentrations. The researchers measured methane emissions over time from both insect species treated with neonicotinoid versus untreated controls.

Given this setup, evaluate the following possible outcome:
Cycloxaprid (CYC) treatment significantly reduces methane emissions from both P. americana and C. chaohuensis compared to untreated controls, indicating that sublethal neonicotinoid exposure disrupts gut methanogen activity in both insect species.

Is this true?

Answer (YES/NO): NO